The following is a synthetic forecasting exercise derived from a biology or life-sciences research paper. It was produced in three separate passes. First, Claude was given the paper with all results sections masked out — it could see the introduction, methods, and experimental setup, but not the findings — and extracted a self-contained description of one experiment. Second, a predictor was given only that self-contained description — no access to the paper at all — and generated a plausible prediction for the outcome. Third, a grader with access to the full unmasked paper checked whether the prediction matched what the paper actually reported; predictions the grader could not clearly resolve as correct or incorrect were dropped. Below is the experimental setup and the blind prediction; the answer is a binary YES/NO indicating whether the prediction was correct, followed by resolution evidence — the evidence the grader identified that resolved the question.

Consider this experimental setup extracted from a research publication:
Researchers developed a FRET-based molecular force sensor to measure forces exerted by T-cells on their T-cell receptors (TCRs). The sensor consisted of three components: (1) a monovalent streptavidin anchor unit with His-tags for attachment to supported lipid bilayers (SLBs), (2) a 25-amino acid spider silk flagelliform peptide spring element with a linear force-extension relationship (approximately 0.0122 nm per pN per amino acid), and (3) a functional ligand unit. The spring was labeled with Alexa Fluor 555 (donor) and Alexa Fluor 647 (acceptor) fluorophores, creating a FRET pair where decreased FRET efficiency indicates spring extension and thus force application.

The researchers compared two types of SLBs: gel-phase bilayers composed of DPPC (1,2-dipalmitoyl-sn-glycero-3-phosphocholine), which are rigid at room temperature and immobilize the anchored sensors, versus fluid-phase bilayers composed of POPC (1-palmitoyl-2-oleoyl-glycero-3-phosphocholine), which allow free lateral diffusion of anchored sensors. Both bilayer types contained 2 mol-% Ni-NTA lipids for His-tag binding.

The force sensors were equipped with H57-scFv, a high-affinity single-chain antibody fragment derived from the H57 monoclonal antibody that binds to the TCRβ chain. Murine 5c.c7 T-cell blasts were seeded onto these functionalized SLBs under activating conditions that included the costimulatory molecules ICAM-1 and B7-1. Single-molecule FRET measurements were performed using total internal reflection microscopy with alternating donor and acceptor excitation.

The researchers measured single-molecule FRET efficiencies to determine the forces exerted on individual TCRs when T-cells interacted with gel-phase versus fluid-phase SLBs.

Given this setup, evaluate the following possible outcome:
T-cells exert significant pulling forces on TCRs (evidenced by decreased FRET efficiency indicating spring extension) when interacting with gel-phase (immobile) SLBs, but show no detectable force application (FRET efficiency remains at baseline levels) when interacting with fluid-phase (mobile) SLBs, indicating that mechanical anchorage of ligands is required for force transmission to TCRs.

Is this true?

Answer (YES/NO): YES